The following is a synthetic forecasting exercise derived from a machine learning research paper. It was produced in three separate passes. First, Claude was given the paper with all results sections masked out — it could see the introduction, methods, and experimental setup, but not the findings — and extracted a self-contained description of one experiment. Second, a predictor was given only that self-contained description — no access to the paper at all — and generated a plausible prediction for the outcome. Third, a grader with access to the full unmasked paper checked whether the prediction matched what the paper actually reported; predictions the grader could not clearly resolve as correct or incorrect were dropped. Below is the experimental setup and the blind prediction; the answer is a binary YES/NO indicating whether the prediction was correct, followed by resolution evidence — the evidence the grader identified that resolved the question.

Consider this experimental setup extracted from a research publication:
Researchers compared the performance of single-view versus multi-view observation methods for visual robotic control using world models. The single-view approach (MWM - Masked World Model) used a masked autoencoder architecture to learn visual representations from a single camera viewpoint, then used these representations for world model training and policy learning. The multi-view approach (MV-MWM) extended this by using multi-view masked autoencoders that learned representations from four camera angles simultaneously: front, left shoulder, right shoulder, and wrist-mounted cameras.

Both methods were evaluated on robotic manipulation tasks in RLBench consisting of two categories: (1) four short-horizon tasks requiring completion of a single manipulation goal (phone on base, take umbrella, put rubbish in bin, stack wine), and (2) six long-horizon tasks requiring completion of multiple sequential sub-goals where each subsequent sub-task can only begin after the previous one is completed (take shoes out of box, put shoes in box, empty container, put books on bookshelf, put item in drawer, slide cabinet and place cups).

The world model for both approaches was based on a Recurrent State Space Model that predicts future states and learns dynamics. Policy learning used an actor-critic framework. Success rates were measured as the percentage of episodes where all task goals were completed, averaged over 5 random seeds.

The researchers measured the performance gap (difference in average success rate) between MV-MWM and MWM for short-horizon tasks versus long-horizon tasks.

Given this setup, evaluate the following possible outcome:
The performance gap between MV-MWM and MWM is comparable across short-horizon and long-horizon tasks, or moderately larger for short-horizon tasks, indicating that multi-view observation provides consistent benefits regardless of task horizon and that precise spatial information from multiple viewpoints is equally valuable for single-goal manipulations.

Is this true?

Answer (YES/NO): NO